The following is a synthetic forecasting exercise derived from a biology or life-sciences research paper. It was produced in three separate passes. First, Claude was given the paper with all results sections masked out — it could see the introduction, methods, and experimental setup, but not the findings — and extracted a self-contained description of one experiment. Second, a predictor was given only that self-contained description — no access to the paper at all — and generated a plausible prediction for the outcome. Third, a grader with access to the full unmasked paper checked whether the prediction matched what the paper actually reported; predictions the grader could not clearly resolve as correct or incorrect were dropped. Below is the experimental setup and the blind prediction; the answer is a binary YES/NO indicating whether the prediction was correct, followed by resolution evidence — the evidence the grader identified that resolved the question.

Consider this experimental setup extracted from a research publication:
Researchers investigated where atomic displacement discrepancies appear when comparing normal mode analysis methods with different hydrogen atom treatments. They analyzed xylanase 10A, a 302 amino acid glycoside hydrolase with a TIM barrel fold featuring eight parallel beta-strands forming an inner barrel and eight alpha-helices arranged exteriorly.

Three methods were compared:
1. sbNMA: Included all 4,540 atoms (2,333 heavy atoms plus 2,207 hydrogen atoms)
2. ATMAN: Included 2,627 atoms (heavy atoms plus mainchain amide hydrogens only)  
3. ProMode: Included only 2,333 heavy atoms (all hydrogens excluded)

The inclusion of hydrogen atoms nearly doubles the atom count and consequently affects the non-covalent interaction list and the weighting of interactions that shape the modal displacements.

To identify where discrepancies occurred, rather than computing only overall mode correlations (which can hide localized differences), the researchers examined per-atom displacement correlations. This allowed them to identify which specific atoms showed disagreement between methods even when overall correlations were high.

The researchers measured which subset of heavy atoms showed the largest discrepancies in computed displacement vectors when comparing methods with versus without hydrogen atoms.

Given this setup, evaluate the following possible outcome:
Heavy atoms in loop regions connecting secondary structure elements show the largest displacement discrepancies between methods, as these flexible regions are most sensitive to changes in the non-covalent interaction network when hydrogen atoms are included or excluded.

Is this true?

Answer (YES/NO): NO